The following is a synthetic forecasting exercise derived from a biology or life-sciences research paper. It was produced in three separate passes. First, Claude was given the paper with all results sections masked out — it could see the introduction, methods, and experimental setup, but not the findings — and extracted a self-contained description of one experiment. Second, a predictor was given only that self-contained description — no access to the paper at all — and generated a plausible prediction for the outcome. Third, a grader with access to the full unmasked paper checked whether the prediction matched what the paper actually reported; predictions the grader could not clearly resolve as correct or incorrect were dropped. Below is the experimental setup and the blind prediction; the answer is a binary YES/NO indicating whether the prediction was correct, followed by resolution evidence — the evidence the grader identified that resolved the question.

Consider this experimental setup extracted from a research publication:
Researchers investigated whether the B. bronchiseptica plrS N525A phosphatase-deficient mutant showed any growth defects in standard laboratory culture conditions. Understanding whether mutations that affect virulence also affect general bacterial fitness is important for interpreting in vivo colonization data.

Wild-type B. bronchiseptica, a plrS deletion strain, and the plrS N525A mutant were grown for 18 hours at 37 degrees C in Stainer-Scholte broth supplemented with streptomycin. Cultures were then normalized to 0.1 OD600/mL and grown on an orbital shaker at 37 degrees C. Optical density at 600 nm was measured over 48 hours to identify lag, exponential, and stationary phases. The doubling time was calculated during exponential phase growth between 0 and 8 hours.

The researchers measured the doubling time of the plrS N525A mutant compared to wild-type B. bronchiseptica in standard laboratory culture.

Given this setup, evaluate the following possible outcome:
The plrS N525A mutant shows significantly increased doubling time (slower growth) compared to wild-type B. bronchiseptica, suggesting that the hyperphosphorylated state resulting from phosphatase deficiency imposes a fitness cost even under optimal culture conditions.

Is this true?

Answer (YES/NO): NO